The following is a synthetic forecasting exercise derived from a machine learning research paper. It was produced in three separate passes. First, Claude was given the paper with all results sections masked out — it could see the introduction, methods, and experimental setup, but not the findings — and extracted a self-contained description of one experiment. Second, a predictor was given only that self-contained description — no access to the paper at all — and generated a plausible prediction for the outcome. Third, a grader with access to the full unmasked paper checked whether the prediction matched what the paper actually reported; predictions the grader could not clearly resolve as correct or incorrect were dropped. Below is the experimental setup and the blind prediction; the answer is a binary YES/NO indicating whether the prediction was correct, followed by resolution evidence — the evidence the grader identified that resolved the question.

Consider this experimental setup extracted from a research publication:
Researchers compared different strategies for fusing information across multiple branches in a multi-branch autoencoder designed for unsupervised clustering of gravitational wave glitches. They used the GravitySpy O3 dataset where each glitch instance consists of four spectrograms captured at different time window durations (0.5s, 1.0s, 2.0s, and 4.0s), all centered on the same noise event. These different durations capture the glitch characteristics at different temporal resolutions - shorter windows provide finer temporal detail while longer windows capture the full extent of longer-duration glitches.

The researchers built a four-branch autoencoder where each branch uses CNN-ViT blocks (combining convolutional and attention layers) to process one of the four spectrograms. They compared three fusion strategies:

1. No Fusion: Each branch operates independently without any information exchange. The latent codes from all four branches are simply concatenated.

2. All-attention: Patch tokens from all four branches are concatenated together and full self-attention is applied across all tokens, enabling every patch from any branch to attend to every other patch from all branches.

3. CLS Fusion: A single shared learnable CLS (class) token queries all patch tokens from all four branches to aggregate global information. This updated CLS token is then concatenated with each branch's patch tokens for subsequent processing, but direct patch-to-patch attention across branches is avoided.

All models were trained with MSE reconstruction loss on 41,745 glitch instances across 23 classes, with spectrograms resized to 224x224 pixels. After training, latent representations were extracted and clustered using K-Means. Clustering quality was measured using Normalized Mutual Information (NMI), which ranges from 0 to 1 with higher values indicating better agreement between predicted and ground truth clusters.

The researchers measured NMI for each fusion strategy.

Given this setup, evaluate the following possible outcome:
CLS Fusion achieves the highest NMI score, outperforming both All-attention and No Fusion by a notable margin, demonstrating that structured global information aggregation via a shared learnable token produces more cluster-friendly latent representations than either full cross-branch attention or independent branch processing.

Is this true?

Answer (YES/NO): NO